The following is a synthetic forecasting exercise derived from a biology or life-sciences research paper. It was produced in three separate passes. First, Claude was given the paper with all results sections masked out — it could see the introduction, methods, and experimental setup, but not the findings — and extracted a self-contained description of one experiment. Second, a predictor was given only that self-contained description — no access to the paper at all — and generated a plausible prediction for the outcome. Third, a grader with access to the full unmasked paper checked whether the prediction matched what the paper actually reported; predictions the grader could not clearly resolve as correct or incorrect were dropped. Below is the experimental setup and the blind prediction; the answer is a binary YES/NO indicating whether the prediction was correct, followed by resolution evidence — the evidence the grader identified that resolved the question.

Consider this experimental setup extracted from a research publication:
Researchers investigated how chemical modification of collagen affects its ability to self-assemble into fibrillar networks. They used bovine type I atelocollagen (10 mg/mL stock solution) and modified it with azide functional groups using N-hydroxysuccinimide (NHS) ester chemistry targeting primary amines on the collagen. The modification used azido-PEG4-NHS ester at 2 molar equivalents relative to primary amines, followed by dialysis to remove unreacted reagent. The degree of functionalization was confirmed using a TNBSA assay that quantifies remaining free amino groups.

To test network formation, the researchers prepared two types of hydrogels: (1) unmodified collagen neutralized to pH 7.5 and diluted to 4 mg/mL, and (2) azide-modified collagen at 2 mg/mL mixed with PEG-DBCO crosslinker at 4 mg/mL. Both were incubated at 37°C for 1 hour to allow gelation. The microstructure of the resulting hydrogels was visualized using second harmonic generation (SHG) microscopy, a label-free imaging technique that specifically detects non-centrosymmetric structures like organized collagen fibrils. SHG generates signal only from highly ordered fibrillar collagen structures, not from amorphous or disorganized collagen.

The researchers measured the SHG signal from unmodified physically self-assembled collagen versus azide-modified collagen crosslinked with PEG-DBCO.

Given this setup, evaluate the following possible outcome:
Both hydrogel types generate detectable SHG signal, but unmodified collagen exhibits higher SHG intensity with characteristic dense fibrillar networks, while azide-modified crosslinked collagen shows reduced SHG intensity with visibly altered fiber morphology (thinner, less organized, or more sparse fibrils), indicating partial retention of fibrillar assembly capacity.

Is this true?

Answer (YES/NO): NO